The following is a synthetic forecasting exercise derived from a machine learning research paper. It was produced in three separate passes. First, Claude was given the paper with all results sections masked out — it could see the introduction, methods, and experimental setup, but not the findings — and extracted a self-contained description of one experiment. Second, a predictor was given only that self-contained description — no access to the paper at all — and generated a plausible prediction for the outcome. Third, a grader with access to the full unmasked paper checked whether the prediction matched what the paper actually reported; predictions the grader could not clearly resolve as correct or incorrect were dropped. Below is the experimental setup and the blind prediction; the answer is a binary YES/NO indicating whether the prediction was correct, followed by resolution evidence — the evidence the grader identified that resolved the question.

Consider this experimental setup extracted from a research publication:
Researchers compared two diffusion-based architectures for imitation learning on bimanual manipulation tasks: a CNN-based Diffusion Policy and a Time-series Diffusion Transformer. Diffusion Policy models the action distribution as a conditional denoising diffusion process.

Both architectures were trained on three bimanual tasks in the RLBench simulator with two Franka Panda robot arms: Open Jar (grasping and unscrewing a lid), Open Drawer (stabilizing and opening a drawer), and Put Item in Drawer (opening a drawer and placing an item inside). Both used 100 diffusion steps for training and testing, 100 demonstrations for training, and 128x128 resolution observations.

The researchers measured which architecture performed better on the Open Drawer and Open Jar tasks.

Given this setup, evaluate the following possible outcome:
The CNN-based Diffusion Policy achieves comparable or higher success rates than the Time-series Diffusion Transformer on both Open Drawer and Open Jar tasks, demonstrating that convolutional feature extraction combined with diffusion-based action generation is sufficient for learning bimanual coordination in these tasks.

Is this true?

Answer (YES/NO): NO